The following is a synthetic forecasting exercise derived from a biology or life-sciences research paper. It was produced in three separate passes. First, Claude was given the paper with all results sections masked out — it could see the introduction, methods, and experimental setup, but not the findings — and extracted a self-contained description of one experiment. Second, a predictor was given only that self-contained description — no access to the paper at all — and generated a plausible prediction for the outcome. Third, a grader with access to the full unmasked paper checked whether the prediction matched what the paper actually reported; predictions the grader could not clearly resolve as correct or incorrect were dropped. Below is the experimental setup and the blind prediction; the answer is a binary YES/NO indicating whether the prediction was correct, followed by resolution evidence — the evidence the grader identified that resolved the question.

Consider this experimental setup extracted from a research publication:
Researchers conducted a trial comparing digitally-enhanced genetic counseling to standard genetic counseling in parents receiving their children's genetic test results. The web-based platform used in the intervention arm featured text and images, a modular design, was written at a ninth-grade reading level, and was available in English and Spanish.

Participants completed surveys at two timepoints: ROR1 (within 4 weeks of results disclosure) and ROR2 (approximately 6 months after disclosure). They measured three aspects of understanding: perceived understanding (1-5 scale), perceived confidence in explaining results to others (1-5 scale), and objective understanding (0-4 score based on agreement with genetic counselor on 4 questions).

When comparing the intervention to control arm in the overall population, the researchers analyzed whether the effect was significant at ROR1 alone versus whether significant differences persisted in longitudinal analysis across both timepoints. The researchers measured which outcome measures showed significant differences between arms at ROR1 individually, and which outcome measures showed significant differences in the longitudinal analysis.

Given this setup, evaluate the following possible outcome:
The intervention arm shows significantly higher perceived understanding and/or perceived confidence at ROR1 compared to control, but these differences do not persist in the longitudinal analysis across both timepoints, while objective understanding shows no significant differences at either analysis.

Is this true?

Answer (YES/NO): NO